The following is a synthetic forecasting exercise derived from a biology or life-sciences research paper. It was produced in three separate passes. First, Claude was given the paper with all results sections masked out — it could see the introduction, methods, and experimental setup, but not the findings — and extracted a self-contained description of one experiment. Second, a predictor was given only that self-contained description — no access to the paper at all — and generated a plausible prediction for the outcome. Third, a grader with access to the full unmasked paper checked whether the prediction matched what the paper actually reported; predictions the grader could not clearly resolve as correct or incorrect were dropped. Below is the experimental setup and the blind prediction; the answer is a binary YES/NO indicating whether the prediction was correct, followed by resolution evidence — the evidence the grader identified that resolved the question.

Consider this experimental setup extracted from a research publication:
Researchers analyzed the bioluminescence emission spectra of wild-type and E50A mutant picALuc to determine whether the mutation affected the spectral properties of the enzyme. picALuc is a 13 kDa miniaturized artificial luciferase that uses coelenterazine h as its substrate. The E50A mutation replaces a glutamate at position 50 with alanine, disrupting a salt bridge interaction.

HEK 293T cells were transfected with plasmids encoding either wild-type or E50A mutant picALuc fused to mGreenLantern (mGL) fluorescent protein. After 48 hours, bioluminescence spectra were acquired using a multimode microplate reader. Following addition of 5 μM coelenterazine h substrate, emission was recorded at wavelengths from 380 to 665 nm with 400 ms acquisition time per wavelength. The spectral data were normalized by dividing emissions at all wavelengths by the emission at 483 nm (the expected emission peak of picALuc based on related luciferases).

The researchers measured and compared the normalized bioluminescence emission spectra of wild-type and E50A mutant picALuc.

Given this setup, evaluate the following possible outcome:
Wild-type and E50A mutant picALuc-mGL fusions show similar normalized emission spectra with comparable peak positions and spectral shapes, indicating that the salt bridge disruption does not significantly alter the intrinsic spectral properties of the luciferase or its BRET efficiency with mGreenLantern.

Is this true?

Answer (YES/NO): YES